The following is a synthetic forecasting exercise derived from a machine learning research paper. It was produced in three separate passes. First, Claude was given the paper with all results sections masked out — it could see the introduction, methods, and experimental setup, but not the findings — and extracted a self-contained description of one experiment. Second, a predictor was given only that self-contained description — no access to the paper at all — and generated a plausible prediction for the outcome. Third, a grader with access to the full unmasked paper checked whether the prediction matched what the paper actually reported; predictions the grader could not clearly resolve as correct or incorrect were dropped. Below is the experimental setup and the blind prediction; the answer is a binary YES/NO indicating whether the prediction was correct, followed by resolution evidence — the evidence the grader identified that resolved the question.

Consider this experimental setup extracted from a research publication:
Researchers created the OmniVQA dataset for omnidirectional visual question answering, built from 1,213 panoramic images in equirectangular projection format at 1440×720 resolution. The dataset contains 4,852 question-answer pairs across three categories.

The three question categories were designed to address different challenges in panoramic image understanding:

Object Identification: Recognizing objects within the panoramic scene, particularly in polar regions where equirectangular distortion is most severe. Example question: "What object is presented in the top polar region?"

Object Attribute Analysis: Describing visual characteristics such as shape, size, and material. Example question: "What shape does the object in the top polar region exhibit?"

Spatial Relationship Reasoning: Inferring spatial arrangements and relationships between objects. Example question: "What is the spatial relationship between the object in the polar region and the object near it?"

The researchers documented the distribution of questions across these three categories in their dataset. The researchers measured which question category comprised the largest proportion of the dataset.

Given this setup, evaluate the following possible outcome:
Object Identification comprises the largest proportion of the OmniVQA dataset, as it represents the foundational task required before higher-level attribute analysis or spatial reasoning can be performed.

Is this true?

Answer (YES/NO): NO